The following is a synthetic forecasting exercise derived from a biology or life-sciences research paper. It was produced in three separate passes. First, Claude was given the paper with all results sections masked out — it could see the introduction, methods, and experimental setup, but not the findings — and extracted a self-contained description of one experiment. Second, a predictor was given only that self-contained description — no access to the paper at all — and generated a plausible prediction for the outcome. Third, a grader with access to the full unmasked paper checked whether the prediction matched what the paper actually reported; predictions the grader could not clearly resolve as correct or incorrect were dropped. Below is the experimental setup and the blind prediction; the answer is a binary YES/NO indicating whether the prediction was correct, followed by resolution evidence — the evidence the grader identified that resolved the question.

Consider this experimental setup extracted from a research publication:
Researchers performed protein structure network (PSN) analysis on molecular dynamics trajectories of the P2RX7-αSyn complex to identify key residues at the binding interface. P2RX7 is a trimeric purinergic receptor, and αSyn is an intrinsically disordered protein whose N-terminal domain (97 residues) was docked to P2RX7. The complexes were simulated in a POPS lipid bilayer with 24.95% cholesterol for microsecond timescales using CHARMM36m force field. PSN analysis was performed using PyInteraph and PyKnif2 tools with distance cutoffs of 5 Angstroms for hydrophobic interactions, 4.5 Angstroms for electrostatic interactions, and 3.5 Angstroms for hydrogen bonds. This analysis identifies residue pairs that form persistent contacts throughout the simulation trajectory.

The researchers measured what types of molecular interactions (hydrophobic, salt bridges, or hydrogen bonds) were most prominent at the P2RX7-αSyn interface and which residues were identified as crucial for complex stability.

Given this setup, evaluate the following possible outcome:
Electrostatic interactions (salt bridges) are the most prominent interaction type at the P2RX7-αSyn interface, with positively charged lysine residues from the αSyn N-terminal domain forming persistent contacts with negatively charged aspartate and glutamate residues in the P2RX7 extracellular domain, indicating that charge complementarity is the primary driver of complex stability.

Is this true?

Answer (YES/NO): NO